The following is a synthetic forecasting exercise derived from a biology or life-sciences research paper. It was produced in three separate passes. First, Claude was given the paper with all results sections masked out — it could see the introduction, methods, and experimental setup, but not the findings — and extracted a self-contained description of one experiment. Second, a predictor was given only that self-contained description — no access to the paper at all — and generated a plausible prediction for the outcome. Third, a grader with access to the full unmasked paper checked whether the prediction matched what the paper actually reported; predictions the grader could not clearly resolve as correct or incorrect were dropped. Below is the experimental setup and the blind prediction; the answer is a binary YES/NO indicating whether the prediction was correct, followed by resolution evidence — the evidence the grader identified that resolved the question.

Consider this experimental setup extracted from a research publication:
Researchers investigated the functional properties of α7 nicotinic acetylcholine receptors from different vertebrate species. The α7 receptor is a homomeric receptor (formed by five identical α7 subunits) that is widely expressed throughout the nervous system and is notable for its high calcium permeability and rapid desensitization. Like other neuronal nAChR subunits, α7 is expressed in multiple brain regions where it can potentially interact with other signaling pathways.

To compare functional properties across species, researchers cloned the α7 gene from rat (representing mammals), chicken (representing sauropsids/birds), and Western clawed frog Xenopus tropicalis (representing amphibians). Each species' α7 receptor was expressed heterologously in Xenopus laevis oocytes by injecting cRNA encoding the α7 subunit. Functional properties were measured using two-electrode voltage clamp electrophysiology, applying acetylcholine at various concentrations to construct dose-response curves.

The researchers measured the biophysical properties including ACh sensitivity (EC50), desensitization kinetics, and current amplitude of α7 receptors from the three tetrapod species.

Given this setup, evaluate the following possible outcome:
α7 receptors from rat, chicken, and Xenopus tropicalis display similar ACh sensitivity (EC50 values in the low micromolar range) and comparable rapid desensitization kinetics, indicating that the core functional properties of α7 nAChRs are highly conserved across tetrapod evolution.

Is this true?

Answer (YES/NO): NO